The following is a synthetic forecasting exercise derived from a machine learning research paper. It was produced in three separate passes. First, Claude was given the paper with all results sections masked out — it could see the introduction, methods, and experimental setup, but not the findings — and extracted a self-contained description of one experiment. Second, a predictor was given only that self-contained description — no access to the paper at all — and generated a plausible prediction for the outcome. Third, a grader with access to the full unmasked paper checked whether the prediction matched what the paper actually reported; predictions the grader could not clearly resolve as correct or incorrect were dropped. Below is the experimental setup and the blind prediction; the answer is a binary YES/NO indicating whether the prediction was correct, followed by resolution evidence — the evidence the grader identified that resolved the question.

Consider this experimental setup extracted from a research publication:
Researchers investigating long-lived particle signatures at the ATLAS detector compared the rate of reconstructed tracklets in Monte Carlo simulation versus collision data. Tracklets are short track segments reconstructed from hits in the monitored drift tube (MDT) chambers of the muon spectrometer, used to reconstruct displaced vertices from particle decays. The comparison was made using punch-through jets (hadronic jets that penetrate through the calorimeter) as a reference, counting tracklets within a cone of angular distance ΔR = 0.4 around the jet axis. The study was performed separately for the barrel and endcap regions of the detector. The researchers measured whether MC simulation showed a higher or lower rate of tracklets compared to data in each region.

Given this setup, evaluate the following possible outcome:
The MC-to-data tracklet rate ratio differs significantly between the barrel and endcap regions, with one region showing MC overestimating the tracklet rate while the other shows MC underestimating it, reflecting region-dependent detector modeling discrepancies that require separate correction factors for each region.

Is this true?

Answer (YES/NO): NO